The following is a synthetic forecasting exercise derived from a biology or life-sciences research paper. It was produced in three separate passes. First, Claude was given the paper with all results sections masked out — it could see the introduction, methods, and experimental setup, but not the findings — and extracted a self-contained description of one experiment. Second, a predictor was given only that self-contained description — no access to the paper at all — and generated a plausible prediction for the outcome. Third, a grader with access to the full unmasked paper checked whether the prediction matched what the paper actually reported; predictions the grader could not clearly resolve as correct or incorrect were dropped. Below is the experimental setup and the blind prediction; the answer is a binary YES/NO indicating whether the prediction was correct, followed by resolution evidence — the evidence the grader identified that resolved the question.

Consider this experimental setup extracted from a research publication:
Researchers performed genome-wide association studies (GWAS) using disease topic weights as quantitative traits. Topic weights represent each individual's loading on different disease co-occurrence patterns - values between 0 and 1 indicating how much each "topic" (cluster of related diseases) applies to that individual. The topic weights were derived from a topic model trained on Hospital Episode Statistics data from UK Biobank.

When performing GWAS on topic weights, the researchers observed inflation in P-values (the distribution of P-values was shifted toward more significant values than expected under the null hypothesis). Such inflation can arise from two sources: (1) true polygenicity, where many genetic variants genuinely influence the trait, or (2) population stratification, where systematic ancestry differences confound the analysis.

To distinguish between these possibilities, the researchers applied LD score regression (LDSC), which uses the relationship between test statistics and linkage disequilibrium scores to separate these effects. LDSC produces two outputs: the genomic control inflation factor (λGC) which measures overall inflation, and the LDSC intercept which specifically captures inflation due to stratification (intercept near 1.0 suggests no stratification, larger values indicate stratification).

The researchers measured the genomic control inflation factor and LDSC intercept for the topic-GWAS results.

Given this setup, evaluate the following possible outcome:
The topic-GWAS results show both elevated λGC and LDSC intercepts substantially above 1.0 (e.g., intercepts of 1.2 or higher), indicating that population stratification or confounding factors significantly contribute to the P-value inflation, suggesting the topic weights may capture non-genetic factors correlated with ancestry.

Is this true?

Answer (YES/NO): NO